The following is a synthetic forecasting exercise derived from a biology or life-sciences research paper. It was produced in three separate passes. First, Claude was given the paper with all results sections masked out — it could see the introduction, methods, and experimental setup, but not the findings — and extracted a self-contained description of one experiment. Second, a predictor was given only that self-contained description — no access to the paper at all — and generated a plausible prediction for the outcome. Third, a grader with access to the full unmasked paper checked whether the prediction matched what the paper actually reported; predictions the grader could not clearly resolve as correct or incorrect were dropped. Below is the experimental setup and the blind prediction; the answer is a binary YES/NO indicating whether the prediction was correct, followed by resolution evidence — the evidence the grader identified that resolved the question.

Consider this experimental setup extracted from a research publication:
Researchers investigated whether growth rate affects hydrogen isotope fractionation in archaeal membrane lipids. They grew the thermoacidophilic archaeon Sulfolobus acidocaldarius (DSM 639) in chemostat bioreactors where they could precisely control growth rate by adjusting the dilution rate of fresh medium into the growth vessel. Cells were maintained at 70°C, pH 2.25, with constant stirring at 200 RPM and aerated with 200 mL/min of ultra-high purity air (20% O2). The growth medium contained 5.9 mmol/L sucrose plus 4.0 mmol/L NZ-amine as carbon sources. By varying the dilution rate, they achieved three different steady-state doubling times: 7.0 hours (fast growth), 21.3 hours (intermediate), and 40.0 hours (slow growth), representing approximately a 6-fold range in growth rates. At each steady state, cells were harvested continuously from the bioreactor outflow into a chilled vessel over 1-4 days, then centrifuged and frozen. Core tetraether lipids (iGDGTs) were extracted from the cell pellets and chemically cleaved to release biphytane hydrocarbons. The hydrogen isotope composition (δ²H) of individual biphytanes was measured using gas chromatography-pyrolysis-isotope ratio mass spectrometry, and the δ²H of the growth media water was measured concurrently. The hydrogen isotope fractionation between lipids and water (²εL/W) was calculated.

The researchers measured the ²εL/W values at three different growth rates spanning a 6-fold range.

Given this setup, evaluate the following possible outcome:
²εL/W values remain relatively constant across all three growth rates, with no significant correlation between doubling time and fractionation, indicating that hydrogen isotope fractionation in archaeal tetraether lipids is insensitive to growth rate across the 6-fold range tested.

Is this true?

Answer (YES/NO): YES